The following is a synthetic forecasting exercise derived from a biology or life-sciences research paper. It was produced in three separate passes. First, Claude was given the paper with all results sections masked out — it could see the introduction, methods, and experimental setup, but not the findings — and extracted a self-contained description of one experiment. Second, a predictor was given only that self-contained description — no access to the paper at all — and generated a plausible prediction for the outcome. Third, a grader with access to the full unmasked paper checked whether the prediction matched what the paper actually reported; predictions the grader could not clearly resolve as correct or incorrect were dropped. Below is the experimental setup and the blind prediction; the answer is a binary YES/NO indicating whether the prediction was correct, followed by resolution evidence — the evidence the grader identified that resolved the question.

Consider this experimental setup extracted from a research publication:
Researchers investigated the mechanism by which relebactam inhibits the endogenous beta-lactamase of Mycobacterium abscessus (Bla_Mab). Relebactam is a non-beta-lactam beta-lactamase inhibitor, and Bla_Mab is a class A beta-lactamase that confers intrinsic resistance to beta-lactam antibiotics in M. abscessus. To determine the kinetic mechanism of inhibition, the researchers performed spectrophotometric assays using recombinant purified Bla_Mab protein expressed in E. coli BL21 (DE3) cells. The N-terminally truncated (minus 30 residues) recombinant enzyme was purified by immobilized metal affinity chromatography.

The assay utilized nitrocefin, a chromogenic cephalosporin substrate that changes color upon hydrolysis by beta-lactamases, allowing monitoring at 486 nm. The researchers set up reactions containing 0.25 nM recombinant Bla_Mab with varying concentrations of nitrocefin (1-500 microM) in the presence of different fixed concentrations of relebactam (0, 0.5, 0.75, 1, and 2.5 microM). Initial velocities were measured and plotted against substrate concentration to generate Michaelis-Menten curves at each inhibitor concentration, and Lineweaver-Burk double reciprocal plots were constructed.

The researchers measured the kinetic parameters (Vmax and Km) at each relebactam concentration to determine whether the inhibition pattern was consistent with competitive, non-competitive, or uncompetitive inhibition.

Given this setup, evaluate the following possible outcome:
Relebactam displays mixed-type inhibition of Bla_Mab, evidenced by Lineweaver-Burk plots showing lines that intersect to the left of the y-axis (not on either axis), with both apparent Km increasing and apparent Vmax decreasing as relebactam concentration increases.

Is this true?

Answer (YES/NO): NO